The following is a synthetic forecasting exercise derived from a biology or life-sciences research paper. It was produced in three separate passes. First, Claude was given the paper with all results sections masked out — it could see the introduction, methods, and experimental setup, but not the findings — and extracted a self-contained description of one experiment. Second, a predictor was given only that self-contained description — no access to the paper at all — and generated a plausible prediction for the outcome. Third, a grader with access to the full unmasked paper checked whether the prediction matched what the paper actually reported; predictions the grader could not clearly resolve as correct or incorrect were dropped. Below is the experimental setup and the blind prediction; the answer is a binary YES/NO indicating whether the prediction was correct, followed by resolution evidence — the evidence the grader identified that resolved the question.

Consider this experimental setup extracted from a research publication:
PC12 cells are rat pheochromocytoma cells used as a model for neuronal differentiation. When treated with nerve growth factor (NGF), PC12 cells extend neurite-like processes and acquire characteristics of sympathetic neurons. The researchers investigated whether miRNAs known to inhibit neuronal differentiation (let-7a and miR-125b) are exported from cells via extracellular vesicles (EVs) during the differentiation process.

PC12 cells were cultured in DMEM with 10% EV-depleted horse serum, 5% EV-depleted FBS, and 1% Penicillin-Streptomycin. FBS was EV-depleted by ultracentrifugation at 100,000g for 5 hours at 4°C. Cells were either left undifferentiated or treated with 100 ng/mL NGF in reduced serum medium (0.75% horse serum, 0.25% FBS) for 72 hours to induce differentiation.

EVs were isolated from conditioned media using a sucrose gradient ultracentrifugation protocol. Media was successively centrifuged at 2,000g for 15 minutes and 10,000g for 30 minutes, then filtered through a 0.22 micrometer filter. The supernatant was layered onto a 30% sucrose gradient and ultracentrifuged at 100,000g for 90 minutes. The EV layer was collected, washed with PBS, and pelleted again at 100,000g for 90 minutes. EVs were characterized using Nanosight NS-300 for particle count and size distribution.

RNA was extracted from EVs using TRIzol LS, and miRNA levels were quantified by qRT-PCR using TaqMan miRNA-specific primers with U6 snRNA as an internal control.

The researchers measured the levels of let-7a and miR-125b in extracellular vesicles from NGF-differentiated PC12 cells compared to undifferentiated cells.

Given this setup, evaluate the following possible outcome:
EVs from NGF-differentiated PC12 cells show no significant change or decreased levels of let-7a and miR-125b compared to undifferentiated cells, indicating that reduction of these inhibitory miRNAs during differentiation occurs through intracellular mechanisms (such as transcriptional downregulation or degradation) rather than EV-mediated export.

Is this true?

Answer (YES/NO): NO